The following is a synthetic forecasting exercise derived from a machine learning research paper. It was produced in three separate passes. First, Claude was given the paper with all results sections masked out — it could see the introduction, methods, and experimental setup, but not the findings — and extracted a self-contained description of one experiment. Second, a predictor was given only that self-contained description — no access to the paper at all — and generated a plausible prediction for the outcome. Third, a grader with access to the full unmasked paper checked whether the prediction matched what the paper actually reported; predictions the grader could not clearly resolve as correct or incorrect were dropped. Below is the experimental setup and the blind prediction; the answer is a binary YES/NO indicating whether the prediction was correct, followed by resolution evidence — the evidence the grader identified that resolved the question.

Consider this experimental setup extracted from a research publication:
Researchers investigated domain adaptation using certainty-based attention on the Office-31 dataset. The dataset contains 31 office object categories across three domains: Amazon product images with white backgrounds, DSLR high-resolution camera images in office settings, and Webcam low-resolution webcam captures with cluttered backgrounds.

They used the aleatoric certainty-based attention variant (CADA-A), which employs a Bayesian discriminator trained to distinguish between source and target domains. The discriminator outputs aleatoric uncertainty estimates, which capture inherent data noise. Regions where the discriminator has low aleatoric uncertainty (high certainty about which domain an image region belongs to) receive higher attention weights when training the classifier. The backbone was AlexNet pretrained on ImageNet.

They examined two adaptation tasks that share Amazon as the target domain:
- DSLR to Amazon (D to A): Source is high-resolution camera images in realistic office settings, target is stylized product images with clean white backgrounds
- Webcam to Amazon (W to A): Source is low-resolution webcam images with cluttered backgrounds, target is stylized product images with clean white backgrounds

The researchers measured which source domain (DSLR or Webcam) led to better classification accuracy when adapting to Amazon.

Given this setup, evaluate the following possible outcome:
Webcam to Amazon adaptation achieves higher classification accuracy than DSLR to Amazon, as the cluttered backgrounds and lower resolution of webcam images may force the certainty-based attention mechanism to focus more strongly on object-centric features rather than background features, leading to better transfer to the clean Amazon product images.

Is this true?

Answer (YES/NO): NO